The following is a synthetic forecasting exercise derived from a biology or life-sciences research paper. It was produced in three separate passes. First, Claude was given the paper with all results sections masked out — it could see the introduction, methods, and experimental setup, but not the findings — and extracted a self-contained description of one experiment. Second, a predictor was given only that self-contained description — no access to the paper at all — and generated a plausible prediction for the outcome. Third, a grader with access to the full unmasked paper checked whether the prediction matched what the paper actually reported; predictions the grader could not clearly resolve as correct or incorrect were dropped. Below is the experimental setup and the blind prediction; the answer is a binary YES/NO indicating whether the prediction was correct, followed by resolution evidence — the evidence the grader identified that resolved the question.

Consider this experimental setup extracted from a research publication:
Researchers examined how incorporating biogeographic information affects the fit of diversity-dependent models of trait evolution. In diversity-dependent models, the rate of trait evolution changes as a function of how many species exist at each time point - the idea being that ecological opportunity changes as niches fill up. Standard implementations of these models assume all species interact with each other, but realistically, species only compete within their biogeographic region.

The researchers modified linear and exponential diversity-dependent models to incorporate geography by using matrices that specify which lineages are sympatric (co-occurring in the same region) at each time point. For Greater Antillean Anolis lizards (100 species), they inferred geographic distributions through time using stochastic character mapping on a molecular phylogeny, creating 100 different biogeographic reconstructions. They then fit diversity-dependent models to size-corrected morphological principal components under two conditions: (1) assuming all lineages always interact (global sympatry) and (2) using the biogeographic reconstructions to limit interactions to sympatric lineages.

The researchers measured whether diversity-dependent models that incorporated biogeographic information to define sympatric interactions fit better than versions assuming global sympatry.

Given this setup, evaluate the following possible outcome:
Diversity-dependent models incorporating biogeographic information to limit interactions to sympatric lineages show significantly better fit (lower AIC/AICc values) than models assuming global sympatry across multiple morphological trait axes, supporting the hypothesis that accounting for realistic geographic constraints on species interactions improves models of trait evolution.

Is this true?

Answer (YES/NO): YES